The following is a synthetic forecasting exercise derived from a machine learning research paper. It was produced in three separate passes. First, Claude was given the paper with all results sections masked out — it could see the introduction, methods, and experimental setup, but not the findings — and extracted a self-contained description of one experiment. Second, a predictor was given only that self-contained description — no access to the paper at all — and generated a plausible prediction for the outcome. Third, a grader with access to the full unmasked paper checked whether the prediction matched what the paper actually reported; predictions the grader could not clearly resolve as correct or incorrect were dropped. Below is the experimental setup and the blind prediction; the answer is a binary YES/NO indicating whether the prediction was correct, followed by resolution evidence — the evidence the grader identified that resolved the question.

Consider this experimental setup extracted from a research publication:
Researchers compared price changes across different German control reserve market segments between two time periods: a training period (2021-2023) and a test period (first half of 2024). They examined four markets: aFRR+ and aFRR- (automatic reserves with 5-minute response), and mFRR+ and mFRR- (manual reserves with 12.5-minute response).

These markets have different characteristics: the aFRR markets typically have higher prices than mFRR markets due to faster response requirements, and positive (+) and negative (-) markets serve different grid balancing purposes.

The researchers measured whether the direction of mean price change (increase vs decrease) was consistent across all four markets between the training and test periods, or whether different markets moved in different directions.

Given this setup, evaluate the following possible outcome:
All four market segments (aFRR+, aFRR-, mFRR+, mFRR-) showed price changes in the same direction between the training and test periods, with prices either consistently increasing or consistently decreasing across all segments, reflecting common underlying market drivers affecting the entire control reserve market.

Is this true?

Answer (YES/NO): NO